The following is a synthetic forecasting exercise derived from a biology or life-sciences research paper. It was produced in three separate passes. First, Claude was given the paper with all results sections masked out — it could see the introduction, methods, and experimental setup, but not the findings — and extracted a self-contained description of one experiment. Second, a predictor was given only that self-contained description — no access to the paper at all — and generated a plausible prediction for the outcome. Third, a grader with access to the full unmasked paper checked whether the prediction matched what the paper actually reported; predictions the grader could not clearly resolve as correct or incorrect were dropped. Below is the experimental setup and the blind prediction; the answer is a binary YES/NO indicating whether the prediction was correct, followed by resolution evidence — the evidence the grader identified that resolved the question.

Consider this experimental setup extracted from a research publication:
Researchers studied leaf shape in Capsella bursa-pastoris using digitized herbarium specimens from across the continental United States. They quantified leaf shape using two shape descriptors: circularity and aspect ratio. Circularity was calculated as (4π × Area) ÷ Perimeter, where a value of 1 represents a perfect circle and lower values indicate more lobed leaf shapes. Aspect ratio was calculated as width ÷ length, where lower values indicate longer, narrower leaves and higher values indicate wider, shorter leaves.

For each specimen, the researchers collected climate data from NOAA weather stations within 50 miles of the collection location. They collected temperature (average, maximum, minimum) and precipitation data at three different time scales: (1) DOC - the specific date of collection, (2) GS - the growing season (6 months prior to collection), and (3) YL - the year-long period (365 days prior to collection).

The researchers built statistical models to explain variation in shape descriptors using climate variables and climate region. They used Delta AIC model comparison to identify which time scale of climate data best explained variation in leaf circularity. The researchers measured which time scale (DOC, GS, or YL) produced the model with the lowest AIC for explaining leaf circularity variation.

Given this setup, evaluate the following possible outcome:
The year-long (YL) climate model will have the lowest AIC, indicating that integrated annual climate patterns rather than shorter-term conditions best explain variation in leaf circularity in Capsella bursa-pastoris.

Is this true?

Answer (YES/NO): NO